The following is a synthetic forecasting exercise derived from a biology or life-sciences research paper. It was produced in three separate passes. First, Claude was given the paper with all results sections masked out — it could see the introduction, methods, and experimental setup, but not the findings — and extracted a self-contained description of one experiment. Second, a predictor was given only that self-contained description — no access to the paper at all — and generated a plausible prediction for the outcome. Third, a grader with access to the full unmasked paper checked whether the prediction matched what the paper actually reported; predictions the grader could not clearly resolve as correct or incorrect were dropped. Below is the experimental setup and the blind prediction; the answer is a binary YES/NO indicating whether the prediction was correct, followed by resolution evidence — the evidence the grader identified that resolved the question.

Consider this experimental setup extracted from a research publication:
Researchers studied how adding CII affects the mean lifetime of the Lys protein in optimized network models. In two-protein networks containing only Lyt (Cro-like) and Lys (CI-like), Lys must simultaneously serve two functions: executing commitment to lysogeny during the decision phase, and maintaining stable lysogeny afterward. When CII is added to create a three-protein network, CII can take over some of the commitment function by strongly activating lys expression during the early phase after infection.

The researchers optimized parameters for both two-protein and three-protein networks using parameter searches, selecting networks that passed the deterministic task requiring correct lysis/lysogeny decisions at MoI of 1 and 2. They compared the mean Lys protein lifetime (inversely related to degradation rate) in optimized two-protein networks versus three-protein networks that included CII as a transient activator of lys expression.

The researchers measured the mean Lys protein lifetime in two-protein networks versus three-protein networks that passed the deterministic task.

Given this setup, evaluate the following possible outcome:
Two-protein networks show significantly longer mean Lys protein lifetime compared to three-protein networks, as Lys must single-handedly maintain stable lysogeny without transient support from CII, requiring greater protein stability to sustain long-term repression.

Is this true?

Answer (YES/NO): NO